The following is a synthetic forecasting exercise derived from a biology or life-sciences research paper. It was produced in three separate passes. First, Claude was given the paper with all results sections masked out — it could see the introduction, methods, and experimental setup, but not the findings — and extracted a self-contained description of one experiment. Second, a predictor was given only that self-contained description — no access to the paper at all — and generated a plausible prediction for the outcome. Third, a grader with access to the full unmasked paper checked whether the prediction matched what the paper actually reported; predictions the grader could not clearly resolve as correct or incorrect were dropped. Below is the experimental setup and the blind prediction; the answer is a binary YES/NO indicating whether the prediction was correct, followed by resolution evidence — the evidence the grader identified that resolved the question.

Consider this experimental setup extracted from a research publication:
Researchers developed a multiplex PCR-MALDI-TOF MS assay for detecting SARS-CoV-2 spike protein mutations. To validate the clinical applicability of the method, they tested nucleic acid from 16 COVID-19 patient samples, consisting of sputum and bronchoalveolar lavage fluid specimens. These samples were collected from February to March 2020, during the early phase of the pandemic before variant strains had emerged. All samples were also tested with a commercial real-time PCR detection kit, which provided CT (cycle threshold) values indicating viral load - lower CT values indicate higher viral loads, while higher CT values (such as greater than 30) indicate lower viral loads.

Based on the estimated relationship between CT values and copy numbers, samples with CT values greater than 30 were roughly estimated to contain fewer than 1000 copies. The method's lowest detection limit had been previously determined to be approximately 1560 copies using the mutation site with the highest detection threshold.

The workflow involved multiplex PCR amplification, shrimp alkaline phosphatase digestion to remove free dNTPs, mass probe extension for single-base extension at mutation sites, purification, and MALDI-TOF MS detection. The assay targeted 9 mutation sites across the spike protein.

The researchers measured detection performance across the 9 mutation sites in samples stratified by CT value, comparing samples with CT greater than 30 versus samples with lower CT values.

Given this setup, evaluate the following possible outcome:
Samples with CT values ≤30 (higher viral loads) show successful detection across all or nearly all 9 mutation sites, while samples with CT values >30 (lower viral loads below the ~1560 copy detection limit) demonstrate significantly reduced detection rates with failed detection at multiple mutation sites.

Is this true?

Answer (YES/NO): YES